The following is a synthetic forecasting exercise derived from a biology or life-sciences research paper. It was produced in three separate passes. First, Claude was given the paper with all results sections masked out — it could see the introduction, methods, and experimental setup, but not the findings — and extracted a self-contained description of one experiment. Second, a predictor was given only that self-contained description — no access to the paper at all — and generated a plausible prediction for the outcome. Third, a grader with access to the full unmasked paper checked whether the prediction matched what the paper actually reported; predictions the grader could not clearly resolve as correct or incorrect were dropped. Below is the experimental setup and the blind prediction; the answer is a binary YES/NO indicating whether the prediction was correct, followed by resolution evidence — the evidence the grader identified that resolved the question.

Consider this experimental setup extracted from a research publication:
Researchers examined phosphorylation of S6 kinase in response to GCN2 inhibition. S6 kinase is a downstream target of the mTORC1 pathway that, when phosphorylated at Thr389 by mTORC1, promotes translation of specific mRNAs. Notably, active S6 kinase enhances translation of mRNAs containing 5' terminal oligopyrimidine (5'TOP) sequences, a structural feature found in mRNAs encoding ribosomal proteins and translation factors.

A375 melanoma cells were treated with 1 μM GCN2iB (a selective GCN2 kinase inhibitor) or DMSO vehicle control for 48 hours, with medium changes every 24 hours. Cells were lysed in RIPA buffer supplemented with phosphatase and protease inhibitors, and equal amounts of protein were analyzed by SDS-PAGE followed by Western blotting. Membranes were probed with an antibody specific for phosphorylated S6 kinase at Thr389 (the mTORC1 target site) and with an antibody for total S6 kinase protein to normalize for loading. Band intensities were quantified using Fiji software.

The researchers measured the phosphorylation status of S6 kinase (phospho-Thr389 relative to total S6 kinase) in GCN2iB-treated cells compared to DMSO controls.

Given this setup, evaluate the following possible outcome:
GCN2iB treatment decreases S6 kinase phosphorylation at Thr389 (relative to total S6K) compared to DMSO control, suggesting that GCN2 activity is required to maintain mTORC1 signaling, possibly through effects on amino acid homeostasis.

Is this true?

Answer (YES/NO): NO